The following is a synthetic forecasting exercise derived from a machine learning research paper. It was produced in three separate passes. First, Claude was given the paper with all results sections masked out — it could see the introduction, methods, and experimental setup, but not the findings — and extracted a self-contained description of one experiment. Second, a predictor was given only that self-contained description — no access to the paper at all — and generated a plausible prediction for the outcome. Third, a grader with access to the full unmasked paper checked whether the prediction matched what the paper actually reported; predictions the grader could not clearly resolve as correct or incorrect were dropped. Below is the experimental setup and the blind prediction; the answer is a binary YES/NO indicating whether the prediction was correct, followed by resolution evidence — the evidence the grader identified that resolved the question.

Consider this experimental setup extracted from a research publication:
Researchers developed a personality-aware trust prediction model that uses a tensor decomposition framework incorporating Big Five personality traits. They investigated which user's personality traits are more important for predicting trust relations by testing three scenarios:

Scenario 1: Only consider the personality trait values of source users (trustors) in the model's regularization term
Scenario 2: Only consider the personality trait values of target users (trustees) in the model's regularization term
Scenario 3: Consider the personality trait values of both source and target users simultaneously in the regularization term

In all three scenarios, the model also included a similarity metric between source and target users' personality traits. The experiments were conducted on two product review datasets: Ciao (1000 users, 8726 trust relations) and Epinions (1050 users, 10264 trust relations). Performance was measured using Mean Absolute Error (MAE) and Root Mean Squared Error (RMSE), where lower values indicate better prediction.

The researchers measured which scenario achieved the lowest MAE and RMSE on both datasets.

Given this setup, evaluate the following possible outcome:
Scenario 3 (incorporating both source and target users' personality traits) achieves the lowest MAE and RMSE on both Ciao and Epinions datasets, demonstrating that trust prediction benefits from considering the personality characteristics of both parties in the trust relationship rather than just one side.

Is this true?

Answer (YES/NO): NO